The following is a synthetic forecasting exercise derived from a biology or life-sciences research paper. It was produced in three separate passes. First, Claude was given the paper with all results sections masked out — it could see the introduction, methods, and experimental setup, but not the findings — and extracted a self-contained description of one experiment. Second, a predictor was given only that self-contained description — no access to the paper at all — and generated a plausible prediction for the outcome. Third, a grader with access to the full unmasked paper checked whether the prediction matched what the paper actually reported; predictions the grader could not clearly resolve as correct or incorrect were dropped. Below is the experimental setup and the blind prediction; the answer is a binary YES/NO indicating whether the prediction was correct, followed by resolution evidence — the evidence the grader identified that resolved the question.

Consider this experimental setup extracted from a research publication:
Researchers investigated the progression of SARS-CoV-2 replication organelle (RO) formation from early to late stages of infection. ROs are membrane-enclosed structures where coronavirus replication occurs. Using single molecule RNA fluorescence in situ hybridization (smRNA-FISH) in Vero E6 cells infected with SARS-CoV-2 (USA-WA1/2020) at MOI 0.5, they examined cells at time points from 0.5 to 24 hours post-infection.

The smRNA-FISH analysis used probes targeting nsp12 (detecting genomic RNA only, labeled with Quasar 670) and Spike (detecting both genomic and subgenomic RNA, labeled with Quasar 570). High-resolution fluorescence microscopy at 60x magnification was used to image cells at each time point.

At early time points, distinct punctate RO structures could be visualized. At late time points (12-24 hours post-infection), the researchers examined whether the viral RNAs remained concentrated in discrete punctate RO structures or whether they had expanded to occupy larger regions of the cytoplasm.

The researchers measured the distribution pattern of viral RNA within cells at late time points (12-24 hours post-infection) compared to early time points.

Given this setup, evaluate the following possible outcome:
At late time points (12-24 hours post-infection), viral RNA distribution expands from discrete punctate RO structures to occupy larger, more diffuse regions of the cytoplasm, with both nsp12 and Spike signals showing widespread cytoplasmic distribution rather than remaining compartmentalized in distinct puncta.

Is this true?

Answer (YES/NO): YES